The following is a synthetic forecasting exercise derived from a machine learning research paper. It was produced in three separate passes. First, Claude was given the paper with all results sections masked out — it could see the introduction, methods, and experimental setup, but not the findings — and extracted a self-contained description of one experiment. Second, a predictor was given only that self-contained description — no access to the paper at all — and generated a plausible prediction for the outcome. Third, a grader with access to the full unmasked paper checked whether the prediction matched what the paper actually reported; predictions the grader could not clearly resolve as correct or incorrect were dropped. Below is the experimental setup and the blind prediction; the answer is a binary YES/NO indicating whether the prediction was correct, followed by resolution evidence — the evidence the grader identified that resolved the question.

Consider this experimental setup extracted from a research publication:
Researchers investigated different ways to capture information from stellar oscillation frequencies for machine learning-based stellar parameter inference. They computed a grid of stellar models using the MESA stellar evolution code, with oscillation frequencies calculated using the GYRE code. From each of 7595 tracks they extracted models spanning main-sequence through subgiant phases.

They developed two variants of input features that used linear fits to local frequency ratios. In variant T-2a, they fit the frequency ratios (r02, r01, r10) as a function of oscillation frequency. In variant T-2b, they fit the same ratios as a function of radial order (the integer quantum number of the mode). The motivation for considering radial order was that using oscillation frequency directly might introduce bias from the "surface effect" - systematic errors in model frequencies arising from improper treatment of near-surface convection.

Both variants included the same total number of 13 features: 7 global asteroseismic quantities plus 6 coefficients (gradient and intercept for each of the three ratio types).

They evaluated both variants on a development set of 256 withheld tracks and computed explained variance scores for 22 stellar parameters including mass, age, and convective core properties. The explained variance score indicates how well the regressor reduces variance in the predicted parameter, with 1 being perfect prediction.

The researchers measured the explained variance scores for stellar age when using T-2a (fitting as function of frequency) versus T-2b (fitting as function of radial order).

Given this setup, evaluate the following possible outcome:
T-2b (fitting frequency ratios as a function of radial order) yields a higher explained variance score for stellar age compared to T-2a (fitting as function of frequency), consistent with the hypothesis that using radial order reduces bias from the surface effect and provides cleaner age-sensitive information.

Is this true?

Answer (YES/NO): YES